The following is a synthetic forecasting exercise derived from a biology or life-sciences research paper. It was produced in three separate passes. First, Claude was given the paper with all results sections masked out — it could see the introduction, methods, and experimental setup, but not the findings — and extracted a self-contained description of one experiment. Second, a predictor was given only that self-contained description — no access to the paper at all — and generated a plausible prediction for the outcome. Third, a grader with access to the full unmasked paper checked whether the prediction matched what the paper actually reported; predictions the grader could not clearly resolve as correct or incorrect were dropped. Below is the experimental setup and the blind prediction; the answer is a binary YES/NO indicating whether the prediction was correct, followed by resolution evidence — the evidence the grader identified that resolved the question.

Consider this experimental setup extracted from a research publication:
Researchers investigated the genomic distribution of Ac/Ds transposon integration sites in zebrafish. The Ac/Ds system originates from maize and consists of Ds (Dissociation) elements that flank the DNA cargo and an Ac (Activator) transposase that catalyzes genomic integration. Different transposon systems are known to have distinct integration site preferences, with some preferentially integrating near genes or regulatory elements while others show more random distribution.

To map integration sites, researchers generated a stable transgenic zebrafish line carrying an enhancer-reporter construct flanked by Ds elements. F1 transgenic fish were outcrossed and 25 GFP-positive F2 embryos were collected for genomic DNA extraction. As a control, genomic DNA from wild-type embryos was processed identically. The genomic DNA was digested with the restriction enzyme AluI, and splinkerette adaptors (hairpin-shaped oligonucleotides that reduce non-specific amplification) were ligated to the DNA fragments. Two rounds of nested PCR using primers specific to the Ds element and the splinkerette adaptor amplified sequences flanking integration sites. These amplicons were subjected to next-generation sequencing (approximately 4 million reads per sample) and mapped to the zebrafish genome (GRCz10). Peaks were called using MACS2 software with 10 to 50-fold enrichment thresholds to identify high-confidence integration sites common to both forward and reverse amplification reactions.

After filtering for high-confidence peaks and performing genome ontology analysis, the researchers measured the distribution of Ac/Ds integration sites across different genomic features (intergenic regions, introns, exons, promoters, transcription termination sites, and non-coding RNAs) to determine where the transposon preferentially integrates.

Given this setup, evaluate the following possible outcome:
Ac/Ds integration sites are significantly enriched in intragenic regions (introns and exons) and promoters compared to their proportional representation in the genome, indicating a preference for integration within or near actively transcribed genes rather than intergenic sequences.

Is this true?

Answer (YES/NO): YES